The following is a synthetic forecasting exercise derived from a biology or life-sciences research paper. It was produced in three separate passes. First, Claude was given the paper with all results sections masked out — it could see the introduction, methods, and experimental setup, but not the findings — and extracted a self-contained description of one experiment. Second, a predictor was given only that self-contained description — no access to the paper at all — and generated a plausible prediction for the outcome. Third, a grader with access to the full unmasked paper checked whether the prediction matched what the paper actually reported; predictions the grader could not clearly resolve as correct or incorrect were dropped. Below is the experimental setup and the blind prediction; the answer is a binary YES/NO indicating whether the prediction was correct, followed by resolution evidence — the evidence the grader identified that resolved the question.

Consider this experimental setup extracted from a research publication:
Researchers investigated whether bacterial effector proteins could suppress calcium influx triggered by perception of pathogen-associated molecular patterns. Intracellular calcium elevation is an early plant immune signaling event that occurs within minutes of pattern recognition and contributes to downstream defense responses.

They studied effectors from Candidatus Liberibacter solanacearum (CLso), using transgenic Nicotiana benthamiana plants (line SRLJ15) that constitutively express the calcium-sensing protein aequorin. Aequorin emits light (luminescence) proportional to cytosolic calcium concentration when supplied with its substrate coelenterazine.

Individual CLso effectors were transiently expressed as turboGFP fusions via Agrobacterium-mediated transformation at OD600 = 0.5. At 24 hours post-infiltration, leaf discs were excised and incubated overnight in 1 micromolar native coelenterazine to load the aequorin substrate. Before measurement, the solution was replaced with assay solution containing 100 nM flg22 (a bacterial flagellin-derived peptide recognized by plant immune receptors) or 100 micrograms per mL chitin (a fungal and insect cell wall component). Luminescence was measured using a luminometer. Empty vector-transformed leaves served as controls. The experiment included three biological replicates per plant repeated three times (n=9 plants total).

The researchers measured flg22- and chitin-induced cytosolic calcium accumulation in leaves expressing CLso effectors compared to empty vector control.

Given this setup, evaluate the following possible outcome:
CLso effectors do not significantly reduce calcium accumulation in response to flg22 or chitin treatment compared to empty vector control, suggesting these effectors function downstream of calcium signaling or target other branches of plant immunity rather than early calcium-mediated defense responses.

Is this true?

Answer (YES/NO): NO